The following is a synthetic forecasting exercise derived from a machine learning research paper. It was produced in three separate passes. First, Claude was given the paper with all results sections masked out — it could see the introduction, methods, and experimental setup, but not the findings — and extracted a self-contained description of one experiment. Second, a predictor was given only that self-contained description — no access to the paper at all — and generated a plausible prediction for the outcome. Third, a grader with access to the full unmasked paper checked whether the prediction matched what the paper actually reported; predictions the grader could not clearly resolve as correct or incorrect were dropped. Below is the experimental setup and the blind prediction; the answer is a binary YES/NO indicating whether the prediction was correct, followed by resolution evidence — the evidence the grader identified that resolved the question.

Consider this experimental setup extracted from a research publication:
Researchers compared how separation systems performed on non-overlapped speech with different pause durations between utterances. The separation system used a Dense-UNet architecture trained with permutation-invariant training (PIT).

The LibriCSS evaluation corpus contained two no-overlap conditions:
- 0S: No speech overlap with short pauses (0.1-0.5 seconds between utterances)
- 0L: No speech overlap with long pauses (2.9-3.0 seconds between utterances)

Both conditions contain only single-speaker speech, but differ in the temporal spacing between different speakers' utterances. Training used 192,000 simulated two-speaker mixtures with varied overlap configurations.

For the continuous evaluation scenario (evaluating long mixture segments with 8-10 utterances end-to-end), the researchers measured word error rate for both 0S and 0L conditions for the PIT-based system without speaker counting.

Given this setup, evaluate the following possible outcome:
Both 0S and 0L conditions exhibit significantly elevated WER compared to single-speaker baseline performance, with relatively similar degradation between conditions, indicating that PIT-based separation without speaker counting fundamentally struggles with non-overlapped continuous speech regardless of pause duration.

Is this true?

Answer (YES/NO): NO